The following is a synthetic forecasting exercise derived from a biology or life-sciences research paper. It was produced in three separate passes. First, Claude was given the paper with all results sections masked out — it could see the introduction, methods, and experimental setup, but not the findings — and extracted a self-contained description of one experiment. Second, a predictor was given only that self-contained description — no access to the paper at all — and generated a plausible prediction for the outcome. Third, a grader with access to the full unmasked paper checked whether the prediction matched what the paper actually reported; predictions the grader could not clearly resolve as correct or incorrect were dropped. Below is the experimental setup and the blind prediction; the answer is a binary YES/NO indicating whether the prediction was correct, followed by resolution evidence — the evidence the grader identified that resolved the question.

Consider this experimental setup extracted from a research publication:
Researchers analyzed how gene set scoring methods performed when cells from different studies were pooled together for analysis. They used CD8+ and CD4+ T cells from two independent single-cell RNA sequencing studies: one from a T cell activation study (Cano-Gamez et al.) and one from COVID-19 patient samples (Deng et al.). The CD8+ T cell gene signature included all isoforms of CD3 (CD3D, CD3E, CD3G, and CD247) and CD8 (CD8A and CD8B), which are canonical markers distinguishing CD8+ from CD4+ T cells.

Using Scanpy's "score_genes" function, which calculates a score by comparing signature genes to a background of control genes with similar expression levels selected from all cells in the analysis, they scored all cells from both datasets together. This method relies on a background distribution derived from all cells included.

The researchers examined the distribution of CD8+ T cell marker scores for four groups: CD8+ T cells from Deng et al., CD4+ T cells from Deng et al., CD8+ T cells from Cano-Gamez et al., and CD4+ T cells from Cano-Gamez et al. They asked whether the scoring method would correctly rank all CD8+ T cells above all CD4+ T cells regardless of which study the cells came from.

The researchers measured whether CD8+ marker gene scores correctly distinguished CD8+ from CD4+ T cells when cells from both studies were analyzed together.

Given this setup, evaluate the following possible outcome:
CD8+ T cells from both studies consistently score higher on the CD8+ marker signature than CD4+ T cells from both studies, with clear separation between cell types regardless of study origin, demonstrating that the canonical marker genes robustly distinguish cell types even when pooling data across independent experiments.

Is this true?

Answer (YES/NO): NO